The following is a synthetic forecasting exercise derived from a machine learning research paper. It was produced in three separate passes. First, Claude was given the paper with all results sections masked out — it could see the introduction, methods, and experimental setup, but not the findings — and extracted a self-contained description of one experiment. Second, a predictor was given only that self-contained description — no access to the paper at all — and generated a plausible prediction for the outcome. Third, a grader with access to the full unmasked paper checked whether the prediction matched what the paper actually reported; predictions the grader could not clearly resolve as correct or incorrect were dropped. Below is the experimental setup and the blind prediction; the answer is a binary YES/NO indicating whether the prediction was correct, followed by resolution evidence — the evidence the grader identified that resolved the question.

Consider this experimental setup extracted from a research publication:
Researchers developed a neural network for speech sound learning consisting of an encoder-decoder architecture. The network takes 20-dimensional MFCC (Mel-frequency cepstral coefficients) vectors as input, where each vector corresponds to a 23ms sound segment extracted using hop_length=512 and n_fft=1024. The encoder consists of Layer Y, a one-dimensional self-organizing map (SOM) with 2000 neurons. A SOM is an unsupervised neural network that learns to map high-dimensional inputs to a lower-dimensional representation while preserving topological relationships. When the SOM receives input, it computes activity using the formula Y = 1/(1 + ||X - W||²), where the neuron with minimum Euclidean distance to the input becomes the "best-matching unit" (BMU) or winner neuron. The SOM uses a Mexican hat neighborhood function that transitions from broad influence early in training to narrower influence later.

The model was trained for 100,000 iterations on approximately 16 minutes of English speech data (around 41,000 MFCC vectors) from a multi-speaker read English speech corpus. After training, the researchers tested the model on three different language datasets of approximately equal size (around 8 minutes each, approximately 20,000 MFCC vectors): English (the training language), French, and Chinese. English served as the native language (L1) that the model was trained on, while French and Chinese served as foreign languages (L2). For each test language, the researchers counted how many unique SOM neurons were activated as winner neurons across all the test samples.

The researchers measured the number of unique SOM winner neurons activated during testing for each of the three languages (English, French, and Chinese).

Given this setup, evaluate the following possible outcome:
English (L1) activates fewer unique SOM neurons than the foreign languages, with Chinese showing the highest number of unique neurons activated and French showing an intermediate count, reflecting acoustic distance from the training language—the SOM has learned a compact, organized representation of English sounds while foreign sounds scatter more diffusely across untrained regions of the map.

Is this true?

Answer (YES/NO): NO